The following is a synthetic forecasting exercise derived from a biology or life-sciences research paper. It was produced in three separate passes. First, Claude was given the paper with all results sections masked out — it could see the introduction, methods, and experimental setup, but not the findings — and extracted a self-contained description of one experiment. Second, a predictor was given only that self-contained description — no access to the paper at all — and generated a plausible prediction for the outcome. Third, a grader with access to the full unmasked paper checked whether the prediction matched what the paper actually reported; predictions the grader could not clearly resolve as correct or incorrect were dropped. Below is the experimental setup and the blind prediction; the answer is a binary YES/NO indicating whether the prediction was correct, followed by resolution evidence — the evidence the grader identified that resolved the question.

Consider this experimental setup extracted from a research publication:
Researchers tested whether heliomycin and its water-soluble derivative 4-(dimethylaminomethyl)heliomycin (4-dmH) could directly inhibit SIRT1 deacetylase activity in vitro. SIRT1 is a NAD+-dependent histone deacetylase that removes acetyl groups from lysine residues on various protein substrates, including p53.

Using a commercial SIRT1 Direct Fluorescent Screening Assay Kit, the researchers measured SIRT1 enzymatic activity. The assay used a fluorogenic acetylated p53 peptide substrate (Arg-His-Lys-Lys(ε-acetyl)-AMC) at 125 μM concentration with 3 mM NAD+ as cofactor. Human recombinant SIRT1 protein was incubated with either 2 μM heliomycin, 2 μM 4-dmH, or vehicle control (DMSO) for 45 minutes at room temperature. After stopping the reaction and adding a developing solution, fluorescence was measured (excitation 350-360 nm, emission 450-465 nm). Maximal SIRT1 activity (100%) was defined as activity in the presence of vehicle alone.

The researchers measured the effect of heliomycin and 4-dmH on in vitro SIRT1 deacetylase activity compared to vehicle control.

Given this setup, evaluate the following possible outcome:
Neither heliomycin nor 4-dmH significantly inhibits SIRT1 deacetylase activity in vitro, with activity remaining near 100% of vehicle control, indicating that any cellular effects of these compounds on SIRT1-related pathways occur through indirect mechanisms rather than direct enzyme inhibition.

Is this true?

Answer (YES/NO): NO